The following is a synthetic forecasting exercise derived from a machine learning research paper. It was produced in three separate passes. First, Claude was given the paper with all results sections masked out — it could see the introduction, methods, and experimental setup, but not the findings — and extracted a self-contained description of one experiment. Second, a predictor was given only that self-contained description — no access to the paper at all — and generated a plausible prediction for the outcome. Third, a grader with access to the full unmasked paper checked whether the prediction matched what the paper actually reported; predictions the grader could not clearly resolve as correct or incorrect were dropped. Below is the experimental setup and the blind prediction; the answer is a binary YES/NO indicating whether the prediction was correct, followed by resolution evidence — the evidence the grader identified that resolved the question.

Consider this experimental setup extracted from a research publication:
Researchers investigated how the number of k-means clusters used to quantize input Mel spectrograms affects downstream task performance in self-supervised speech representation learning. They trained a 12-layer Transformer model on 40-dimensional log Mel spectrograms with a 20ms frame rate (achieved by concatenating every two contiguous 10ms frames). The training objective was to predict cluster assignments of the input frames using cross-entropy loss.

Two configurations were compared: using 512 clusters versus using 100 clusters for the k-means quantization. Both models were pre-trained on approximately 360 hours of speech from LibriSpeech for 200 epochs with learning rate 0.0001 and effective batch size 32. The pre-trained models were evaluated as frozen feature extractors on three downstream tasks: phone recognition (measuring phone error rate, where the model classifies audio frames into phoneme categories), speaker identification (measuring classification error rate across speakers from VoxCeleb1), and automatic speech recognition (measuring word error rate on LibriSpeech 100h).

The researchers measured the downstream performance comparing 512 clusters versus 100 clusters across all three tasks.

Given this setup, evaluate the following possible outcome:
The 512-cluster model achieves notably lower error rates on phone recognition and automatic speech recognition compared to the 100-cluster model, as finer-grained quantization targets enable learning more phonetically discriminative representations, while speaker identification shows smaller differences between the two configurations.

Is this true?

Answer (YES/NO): NO